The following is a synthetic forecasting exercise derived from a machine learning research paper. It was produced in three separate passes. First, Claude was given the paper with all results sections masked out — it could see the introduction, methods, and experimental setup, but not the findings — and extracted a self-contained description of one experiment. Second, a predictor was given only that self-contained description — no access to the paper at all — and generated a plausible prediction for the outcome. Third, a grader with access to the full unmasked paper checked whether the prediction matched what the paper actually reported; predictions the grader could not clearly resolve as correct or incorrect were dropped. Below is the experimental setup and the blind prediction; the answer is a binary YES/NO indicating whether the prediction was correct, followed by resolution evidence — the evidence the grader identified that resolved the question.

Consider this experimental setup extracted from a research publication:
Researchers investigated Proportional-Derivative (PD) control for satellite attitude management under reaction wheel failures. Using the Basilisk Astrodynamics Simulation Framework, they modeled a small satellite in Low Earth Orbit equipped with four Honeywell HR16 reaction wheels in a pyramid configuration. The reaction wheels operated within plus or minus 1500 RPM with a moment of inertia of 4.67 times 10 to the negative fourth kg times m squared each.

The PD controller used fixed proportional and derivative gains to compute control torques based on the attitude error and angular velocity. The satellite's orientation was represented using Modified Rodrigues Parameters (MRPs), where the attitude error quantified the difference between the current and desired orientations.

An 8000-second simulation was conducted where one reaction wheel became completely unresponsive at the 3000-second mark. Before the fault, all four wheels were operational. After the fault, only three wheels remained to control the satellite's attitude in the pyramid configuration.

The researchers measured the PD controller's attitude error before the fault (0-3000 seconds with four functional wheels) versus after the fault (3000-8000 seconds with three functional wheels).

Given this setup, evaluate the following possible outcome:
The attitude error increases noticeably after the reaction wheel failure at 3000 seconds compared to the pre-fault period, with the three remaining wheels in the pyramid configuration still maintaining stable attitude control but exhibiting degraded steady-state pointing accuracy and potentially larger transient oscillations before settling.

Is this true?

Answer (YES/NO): NO